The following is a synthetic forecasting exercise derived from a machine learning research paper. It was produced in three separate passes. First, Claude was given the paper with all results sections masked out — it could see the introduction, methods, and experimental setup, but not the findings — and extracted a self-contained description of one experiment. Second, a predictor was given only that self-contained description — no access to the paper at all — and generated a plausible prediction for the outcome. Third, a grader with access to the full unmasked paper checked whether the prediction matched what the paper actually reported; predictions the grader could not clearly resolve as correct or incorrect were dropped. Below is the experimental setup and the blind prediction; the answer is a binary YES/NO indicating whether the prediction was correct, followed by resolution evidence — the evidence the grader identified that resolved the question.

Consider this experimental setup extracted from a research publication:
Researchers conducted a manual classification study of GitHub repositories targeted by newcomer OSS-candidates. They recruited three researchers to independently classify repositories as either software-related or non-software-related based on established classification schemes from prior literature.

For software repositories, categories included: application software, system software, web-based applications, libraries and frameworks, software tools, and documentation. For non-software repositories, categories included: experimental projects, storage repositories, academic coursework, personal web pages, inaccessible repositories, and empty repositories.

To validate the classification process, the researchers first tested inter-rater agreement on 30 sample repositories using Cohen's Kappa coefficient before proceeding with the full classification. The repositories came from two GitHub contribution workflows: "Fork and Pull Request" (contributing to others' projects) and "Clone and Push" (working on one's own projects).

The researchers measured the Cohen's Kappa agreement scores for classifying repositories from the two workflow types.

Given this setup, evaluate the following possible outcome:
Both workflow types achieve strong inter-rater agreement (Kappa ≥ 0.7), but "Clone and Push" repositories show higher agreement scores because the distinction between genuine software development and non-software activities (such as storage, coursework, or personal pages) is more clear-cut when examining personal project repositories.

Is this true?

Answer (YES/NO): NO